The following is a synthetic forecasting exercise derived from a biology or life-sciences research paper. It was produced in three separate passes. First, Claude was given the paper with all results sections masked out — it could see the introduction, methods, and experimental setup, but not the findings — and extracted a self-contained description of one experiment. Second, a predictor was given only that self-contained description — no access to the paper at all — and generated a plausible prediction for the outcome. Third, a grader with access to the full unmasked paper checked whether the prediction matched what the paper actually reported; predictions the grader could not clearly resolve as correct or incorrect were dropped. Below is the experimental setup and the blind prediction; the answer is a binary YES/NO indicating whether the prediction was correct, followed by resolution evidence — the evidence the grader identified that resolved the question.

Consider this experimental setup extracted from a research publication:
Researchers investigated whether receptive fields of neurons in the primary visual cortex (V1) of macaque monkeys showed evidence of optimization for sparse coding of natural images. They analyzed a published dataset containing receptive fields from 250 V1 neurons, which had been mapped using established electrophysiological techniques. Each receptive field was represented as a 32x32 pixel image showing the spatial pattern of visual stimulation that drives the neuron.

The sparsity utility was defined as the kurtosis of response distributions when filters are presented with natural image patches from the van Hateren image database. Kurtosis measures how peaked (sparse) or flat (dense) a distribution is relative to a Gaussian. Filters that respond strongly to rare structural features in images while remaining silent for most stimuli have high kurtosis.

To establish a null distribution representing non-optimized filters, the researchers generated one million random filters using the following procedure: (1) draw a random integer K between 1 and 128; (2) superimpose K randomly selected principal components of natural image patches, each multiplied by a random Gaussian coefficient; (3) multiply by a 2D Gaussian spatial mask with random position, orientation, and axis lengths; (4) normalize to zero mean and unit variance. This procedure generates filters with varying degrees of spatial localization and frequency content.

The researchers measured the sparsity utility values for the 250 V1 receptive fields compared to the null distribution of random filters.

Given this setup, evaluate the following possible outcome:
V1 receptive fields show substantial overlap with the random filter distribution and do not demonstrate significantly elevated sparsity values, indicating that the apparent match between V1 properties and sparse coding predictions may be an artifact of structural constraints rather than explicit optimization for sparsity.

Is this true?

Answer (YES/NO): NO